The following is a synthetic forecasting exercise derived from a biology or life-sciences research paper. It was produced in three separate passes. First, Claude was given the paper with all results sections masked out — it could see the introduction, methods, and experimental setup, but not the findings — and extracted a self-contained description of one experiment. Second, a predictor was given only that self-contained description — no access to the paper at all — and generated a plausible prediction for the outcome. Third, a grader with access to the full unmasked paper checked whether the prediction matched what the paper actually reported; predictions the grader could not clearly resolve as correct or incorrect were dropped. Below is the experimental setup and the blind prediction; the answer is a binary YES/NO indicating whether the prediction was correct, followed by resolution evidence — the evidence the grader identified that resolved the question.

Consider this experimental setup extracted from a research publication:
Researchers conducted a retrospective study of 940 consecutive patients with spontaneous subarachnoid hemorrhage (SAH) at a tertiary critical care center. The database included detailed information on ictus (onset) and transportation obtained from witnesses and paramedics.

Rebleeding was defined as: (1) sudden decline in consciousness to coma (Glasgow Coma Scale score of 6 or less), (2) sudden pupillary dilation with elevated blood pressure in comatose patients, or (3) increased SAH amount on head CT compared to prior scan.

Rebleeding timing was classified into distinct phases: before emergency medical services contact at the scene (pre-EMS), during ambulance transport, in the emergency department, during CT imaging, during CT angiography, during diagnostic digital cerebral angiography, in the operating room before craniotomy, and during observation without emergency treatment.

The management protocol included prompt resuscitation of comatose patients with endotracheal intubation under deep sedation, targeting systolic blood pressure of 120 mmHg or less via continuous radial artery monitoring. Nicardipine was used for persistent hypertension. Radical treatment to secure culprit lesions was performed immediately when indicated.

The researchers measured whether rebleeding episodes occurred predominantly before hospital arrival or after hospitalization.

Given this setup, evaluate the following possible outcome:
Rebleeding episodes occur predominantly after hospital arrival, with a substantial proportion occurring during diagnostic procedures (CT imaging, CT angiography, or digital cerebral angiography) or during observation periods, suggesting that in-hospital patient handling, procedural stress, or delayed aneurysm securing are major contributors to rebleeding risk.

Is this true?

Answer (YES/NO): NO